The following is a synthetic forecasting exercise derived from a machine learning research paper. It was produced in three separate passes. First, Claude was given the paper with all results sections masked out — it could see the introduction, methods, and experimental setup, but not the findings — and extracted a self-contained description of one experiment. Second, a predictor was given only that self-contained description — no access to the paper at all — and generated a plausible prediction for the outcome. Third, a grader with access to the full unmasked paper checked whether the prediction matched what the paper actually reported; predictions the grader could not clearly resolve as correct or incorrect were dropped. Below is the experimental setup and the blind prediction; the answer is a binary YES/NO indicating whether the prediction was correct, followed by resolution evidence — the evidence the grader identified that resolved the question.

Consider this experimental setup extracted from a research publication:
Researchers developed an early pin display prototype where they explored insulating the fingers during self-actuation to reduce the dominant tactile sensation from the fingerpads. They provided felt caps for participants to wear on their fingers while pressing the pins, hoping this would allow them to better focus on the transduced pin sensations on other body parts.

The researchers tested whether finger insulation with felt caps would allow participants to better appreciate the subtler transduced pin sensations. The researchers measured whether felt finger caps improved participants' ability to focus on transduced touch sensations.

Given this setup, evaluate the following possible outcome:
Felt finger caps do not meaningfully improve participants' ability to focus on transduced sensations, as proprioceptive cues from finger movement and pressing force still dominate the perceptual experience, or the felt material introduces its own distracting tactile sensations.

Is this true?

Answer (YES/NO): YES